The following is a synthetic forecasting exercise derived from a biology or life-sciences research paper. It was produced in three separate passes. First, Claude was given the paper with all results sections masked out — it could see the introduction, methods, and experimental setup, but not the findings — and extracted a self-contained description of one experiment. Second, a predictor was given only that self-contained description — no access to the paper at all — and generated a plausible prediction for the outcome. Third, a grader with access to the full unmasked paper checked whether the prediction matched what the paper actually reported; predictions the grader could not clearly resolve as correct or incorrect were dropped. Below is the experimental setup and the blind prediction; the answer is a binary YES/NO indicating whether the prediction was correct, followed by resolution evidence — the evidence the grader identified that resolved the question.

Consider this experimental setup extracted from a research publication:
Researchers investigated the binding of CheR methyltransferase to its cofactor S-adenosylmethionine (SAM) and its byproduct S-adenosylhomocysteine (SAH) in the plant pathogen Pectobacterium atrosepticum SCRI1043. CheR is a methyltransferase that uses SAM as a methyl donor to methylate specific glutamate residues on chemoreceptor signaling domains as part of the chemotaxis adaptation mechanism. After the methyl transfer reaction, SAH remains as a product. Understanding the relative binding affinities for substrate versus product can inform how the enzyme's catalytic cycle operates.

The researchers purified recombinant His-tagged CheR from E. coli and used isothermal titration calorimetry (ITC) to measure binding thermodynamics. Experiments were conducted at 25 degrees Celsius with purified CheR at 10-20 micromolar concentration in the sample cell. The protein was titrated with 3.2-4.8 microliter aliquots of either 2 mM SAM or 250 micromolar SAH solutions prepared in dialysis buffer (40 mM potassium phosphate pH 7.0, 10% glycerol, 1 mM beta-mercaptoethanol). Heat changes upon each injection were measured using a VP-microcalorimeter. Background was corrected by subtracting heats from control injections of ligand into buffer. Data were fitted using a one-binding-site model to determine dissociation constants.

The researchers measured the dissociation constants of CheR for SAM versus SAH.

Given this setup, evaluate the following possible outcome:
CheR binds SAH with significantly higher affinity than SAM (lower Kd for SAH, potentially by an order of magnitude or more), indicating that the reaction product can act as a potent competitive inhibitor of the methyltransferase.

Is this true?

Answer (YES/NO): YES